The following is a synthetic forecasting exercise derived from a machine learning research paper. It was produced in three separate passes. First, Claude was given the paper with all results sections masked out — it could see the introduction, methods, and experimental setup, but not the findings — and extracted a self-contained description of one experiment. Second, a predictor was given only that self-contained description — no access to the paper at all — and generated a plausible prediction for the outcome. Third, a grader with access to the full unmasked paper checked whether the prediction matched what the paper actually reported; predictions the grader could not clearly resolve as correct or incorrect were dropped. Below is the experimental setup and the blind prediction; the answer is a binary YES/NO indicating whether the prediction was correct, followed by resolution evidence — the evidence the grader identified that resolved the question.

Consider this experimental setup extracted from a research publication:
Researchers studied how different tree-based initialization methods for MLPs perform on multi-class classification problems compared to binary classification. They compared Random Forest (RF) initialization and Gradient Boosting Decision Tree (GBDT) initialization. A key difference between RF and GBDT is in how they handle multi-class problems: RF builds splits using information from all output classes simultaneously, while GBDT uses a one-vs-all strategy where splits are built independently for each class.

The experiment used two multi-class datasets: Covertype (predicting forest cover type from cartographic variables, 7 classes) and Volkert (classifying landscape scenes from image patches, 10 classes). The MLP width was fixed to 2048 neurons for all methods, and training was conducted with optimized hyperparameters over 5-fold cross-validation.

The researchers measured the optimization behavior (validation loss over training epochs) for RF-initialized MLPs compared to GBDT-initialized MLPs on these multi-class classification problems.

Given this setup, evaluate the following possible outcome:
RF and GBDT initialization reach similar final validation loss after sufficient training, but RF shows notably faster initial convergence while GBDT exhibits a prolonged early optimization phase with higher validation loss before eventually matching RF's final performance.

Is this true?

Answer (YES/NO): NO